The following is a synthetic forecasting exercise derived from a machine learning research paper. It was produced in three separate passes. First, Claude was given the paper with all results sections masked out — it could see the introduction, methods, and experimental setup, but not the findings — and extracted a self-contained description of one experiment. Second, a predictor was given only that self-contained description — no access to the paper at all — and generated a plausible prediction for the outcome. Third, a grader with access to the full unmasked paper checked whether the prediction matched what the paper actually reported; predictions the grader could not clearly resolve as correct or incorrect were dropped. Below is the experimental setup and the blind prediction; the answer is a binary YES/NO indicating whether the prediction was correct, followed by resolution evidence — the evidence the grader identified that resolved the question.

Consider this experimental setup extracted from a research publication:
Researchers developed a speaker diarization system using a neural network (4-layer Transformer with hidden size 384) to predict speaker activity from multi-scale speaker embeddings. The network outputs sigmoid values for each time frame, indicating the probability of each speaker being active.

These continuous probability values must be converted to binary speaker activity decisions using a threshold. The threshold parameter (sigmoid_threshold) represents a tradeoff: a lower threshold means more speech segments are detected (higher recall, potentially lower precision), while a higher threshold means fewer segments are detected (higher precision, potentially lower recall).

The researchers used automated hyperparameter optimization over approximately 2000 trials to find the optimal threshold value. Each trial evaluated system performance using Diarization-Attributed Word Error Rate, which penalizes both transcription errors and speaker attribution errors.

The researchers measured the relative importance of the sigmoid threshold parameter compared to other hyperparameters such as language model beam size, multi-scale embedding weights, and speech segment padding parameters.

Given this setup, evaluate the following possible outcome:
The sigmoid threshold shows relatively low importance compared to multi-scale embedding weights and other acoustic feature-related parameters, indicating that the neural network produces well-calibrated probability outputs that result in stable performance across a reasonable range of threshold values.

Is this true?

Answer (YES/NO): YES